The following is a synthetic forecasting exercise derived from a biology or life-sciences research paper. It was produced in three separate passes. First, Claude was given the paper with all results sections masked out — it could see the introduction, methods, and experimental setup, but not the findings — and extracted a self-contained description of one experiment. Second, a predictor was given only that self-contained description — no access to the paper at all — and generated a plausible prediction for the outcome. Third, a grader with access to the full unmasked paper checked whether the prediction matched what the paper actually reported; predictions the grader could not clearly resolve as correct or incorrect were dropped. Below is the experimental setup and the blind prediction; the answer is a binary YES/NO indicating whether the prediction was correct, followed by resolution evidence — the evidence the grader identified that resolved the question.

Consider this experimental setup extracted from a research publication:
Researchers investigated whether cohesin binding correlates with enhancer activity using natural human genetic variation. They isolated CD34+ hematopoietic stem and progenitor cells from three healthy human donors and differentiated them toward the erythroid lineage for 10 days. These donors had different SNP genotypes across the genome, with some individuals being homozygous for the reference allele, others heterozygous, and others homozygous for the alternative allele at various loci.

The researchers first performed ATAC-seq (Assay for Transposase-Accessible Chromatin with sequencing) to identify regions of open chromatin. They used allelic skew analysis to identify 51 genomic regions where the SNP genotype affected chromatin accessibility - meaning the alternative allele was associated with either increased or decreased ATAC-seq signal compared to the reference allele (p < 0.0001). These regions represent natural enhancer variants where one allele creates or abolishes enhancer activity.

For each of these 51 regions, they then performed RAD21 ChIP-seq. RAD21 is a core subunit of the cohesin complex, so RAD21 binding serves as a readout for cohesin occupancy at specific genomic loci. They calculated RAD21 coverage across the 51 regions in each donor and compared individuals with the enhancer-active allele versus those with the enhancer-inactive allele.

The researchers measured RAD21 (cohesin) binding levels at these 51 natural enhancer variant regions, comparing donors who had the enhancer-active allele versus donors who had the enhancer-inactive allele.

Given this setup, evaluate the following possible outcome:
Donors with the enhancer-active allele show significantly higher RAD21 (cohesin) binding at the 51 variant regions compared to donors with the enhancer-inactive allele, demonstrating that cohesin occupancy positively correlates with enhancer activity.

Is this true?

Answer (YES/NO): YES